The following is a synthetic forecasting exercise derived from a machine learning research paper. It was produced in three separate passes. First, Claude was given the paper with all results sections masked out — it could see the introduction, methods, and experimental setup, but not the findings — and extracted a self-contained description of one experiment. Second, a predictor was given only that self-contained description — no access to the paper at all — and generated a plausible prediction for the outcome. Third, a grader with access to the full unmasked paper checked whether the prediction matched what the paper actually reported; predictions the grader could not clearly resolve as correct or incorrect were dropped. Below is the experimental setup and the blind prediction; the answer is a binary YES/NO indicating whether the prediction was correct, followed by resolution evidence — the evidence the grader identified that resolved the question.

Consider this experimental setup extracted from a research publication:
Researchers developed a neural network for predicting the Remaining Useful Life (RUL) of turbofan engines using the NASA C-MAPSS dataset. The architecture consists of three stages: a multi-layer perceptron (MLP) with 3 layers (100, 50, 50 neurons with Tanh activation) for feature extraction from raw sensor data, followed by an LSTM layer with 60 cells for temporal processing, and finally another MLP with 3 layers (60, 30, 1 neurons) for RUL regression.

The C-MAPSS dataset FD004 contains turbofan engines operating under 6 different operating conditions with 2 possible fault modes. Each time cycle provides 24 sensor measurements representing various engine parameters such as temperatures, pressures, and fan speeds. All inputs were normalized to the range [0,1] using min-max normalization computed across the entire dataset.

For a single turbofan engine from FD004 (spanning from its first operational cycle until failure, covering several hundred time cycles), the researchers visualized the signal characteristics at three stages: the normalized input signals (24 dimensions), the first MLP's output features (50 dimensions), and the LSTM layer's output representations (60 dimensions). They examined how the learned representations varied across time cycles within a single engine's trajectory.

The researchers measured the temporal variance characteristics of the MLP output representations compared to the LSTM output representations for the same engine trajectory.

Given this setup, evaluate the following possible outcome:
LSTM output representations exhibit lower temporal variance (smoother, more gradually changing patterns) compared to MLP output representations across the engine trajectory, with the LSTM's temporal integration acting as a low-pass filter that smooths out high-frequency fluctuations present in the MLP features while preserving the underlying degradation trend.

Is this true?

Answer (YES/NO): YES